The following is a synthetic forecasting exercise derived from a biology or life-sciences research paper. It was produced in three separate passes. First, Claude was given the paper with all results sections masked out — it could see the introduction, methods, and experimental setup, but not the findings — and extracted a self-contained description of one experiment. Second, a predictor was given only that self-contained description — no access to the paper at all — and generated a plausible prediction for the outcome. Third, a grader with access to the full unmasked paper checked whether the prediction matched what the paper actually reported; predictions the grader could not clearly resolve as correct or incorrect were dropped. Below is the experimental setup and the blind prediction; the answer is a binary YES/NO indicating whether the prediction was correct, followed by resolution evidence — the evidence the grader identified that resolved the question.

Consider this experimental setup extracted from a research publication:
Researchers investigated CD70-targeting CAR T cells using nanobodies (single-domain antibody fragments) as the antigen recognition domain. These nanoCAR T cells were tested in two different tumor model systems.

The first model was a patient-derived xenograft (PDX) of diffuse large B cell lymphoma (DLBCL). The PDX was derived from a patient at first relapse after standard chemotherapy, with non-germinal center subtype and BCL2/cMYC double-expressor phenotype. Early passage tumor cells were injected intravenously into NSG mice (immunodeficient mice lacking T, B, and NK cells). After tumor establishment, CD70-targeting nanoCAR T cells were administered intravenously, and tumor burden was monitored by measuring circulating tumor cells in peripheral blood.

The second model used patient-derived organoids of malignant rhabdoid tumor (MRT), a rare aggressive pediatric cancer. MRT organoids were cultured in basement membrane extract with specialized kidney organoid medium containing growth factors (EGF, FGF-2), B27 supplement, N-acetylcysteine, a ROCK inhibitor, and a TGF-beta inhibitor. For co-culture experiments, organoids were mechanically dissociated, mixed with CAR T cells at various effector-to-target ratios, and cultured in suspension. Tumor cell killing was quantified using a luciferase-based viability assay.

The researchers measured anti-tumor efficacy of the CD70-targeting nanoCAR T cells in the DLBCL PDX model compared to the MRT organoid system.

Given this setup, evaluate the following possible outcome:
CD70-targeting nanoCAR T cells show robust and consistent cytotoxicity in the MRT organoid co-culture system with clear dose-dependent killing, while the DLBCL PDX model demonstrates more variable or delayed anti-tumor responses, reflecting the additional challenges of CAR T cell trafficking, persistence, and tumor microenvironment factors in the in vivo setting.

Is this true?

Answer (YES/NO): YES